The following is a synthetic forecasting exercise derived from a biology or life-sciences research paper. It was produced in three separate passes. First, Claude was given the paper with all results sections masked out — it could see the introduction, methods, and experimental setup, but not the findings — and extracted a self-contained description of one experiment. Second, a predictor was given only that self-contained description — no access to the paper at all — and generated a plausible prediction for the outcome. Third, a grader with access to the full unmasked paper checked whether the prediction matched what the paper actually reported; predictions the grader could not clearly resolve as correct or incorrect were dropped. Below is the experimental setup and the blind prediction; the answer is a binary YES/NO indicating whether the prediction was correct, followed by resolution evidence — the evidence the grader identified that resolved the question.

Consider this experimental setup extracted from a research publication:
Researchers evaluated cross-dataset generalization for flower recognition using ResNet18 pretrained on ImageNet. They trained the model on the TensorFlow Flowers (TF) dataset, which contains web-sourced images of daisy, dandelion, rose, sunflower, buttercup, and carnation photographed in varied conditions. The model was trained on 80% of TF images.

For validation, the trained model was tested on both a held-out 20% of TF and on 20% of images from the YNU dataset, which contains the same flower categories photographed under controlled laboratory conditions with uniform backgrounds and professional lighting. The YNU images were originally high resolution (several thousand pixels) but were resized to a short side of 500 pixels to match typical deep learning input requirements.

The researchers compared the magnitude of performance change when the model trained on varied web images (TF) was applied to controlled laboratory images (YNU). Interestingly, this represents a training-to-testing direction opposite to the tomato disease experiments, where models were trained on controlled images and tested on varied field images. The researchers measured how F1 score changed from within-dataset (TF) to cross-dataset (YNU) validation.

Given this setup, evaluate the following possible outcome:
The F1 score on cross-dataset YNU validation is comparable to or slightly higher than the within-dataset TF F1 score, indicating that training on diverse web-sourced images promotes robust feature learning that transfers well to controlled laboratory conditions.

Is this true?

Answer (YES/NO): NO